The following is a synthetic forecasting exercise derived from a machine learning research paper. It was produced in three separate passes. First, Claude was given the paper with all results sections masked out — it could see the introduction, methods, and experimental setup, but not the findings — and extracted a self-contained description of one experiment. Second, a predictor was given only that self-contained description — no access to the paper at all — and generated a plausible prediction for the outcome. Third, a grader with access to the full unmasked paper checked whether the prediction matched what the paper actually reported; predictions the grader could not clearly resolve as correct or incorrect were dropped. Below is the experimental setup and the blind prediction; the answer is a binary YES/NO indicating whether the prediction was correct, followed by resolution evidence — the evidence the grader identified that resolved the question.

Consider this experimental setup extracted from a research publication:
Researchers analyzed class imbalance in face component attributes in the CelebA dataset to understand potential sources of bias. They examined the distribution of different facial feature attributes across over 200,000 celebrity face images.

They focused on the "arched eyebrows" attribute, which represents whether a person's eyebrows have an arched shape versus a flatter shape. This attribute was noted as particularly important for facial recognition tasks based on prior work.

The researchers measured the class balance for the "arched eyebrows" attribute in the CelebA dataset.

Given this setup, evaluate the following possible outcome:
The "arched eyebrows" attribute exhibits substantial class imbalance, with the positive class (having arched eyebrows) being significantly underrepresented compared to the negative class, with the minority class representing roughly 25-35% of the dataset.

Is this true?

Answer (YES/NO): YES